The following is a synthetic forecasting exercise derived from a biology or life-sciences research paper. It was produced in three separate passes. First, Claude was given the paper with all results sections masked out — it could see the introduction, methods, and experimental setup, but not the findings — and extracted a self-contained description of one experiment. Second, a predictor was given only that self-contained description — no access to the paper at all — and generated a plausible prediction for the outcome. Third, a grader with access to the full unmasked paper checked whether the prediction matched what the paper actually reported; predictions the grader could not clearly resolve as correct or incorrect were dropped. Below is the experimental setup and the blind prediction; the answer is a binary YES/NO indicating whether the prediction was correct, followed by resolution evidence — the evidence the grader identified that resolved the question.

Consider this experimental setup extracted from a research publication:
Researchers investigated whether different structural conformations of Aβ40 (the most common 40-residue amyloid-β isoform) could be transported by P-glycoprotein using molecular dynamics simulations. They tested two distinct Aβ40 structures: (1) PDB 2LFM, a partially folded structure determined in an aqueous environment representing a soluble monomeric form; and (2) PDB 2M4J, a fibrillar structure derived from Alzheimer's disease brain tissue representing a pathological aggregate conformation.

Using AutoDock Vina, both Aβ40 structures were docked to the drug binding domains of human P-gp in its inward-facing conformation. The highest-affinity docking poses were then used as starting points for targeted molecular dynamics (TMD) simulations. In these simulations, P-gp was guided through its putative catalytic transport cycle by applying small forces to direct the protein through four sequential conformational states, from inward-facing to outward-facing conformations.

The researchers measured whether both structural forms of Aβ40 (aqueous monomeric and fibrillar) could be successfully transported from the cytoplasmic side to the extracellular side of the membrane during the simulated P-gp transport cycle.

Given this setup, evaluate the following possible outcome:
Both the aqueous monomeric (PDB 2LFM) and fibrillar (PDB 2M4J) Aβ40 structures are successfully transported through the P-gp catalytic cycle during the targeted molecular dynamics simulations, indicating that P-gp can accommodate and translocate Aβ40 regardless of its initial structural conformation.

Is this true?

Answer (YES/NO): YES